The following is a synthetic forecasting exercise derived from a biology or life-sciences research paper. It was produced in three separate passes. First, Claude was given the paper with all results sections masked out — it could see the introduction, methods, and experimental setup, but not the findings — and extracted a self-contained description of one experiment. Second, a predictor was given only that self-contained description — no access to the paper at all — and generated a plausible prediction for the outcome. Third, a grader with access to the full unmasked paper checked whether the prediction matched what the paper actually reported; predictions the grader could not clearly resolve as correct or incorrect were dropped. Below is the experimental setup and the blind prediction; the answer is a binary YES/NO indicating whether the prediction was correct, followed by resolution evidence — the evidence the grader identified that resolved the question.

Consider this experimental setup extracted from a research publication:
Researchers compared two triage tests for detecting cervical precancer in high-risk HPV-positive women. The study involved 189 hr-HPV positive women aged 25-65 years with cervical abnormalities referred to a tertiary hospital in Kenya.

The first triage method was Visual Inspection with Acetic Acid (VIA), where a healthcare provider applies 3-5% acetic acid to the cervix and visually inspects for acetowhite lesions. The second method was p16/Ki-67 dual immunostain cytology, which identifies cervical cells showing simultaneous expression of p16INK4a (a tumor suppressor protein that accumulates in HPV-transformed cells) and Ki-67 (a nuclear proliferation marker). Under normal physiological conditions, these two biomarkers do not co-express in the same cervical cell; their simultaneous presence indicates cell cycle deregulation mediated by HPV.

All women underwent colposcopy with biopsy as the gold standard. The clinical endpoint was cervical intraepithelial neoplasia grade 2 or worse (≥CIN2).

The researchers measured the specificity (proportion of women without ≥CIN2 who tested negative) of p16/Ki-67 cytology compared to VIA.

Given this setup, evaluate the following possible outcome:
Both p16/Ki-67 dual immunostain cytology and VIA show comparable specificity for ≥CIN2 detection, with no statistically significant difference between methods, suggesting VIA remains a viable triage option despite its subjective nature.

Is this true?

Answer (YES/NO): NO